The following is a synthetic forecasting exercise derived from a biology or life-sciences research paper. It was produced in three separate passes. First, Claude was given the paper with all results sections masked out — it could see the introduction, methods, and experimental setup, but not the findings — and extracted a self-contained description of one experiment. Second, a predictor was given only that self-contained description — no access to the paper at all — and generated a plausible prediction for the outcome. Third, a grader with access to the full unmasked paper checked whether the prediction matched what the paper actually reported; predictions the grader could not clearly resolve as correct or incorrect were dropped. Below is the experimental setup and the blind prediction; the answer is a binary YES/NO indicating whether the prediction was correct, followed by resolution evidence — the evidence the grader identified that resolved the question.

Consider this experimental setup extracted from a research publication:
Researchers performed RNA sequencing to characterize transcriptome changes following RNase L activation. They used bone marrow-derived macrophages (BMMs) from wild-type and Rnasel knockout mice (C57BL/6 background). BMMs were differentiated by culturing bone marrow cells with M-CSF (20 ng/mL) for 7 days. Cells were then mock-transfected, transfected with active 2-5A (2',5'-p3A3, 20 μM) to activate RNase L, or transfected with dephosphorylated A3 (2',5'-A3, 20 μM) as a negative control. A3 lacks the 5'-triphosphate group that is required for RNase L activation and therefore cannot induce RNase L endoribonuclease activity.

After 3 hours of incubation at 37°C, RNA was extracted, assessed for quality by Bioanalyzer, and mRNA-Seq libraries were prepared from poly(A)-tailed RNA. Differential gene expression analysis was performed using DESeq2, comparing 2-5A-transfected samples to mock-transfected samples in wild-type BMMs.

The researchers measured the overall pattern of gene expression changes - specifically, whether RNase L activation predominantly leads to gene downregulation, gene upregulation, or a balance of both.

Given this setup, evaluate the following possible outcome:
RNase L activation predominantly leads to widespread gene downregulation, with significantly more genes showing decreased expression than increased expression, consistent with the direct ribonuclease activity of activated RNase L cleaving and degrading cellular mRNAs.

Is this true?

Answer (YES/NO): YES